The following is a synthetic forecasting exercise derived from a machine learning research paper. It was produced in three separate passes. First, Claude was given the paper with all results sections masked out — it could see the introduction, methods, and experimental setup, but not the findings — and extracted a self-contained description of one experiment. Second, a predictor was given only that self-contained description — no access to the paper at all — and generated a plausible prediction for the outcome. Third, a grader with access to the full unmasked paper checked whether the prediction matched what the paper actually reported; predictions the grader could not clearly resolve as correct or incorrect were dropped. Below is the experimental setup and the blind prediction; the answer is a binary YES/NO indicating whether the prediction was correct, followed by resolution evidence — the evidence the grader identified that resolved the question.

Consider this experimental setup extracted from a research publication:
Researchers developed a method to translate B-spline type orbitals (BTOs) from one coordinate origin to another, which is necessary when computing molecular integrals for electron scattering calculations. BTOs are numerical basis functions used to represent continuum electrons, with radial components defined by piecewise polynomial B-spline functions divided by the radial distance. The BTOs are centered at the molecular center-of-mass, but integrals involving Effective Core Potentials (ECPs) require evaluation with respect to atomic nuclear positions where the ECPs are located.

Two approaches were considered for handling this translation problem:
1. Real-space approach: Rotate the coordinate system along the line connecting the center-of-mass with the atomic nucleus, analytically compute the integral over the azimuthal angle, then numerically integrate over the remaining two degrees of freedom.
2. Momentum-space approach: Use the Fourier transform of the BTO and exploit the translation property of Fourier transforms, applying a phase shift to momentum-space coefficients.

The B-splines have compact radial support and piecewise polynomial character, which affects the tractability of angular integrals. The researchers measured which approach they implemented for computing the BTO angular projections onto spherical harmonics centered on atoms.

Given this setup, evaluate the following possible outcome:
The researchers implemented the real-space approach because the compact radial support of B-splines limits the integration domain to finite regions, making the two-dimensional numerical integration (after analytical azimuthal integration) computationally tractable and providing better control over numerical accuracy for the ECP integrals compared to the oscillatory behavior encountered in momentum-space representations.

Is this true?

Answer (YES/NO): NO